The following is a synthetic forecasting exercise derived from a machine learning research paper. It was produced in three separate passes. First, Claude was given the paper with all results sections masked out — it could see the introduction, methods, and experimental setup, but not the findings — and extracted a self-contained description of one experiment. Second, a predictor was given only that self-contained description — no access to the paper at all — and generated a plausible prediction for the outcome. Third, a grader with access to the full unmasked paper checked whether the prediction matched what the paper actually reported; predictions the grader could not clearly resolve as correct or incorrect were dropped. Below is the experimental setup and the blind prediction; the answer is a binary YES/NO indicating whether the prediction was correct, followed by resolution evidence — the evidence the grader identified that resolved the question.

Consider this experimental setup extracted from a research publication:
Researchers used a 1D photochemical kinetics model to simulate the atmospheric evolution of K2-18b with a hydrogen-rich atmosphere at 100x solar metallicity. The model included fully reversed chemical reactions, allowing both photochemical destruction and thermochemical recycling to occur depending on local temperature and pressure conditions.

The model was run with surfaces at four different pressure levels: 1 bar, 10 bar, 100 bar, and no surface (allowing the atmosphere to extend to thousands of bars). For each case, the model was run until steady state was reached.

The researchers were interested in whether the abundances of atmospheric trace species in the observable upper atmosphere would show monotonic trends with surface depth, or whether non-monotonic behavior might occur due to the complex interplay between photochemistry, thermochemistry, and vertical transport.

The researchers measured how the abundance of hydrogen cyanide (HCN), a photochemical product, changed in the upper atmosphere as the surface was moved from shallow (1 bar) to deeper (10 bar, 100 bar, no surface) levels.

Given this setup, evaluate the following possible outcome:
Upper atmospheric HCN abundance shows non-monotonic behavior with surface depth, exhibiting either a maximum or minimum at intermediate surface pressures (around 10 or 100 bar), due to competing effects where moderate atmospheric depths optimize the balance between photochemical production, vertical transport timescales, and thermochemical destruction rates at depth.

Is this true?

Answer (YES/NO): NO